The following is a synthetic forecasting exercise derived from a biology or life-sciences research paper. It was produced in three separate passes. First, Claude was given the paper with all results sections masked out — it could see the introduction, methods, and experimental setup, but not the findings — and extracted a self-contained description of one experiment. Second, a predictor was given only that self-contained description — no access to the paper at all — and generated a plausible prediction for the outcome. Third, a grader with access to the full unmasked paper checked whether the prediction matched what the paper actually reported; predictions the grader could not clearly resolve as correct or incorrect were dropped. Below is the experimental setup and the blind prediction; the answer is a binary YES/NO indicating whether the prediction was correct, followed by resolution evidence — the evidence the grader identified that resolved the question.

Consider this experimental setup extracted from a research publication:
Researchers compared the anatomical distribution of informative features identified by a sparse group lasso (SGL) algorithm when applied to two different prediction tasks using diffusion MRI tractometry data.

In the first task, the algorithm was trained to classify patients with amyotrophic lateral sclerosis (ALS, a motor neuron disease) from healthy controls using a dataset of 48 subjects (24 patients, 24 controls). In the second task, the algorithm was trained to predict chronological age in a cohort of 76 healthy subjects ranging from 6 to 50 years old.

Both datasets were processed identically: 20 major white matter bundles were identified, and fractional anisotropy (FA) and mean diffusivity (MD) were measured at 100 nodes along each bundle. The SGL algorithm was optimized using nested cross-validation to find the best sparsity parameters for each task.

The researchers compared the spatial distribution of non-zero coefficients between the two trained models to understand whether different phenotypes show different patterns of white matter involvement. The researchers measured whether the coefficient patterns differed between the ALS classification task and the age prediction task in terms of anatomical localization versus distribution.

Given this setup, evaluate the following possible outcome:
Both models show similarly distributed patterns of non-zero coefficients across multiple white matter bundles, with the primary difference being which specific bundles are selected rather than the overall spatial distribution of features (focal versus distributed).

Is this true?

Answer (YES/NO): NO